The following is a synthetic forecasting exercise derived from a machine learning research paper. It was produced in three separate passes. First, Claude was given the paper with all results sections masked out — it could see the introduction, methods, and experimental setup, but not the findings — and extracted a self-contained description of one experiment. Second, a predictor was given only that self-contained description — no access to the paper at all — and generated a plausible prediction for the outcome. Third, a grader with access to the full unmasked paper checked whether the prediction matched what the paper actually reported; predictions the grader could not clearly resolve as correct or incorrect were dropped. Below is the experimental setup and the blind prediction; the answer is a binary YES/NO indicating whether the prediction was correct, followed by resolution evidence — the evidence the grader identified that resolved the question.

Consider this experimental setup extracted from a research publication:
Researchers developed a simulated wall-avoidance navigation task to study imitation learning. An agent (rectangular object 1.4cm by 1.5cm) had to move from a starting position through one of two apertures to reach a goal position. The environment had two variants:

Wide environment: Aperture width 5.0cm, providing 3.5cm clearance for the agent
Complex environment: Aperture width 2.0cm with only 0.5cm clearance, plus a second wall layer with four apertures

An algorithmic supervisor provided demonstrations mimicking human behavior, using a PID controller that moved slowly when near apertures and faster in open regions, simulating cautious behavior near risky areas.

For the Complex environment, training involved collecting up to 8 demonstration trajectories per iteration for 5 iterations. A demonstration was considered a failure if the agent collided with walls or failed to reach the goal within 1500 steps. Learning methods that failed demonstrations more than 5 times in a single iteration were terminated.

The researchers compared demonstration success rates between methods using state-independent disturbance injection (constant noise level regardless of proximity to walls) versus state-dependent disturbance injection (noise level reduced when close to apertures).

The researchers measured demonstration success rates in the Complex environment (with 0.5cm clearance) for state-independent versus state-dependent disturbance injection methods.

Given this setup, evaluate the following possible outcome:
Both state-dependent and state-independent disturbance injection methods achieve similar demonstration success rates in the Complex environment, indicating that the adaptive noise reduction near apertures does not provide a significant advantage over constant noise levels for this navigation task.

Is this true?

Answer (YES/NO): NO